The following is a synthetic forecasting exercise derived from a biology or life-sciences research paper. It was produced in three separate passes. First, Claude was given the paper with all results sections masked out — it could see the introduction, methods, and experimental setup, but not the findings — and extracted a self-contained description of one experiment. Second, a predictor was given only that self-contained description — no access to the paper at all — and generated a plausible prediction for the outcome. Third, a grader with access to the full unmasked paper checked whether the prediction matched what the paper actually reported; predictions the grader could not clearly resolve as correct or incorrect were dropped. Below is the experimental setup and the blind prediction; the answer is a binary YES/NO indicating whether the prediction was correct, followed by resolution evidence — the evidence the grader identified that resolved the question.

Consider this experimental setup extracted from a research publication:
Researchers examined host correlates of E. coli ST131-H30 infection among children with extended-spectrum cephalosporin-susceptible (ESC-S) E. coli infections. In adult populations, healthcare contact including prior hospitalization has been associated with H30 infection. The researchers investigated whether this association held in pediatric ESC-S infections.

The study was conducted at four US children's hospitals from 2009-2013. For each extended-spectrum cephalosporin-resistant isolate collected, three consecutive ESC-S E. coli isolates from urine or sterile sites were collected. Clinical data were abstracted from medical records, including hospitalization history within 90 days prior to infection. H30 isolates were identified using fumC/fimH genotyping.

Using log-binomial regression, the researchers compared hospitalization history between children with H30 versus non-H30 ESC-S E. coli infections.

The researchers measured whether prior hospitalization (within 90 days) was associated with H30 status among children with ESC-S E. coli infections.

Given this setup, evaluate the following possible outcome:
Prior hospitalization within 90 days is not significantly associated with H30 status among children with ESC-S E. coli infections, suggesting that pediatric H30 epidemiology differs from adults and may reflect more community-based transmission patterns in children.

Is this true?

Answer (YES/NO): YES